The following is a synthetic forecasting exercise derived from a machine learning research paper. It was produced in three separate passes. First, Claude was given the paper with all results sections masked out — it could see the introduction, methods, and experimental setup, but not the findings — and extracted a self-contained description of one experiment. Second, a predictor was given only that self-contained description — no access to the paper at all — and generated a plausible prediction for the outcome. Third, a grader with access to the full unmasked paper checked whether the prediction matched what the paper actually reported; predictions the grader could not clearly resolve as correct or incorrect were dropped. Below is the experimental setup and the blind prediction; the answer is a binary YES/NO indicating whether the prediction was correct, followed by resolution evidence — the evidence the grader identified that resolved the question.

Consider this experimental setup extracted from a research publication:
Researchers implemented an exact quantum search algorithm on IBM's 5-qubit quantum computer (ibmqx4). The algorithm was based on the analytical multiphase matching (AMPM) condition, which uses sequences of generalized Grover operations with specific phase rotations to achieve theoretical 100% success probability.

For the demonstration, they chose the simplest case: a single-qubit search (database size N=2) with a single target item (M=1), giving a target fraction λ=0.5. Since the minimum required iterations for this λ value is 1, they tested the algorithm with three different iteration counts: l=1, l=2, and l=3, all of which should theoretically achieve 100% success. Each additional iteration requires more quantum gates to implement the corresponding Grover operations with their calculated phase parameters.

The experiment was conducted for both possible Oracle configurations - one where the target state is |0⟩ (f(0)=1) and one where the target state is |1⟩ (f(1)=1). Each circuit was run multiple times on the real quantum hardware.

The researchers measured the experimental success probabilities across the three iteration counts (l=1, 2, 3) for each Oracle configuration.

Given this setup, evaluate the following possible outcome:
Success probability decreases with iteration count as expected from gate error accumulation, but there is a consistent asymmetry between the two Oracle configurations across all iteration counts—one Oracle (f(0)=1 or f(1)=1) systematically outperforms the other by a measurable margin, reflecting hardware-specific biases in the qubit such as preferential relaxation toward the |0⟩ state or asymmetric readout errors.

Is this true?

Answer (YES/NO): YES